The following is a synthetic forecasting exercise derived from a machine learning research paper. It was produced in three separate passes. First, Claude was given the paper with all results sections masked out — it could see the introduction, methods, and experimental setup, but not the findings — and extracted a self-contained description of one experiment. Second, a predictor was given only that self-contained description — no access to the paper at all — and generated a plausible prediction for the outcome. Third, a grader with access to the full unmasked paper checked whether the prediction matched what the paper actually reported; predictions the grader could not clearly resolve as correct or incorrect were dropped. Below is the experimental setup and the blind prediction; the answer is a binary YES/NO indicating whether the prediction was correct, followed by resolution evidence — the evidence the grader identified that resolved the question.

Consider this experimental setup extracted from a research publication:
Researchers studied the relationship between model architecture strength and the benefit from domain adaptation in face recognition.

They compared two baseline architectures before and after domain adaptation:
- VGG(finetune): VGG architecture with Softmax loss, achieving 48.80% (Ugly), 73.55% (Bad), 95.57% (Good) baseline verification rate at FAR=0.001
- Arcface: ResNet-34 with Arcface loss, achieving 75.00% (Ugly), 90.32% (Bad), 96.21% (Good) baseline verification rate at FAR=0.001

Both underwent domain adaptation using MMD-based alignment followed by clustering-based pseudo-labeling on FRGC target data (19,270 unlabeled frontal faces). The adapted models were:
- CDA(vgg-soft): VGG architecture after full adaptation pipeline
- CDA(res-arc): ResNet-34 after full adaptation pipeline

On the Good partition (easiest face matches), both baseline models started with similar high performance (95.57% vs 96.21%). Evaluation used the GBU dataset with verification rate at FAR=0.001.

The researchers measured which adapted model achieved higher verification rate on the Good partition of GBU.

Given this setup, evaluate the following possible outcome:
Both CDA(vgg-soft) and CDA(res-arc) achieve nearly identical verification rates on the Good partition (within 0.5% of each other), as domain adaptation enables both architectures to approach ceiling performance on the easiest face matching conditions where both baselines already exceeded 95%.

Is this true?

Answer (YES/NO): NO